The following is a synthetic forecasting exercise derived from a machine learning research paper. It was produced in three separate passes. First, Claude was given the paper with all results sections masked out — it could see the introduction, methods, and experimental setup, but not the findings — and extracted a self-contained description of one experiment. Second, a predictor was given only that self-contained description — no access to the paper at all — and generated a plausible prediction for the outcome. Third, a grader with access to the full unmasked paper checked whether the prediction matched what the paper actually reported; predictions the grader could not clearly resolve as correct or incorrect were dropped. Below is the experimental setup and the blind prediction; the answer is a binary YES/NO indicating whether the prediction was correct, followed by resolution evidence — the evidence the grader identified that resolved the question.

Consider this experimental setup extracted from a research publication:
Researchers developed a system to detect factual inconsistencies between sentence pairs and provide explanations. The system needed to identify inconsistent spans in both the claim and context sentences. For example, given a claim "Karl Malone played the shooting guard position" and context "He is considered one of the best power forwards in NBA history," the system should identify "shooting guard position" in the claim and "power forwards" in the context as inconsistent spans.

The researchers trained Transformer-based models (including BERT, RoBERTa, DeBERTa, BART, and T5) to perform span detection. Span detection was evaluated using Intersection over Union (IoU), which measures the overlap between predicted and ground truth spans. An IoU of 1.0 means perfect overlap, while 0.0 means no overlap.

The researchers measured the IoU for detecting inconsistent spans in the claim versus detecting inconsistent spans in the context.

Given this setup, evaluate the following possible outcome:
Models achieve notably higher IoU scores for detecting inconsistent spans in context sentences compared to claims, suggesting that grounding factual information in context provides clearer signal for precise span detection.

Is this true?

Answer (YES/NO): NO